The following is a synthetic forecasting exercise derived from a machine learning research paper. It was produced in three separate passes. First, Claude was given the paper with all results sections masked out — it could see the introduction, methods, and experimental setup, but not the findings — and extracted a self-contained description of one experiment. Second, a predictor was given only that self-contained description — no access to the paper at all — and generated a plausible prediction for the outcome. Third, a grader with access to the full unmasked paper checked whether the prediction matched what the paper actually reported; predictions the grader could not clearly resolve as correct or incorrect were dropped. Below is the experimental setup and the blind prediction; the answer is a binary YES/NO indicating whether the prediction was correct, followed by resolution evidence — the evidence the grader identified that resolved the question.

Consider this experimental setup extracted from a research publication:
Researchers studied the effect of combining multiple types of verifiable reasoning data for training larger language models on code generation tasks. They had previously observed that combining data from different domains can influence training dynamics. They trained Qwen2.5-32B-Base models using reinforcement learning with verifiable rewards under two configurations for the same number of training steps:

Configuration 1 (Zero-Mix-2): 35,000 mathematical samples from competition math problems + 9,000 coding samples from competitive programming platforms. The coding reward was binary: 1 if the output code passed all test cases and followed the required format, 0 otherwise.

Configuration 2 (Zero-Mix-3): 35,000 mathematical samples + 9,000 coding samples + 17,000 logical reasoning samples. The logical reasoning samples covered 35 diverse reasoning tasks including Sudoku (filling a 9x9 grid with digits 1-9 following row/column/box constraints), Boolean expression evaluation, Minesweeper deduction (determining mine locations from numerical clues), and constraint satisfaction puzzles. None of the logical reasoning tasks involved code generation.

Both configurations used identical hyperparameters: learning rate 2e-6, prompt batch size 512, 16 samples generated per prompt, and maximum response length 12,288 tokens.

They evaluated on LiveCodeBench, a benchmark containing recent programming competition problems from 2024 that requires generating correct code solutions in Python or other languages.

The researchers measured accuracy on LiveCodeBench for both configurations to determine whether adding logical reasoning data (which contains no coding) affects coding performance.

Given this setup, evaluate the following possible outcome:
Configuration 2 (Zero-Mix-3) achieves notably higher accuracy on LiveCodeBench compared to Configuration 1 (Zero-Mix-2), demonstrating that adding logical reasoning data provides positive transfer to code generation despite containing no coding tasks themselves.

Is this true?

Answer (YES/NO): YES